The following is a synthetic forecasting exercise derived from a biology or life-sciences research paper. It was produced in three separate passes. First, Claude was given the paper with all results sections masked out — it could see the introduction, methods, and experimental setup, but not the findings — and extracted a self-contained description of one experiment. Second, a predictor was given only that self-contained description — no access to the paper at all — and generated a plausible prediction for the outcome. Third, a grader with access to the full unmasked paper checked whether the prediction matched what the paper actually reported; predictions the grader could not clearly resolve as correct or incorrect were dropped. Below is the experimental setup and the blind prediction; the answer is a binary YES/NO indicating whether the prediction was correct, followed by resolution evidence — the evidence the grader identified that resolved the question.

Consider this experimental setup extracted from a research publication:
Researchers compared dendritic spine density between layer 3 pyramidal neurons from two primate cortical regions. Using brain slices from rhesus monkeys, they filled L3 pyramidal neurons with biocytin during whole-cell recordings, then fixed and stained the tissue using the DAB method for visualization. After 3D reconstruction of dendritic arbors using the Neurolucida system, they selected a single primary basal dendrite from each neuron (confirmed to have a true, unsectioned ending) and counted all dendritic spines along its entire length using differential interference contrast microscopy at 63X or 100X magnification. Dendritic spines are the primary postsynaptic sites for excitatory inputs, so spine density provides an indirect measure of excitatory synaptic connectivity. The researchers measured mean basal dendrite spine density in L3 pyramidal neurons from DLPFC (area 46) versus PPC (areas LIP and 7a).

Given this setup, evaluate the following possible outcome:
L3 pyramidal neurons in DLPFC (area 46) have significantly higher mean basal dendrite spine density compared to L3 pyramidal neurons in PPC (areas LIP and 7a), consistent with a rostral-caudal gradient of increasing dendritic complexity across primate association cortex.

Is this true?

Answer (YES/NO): YES